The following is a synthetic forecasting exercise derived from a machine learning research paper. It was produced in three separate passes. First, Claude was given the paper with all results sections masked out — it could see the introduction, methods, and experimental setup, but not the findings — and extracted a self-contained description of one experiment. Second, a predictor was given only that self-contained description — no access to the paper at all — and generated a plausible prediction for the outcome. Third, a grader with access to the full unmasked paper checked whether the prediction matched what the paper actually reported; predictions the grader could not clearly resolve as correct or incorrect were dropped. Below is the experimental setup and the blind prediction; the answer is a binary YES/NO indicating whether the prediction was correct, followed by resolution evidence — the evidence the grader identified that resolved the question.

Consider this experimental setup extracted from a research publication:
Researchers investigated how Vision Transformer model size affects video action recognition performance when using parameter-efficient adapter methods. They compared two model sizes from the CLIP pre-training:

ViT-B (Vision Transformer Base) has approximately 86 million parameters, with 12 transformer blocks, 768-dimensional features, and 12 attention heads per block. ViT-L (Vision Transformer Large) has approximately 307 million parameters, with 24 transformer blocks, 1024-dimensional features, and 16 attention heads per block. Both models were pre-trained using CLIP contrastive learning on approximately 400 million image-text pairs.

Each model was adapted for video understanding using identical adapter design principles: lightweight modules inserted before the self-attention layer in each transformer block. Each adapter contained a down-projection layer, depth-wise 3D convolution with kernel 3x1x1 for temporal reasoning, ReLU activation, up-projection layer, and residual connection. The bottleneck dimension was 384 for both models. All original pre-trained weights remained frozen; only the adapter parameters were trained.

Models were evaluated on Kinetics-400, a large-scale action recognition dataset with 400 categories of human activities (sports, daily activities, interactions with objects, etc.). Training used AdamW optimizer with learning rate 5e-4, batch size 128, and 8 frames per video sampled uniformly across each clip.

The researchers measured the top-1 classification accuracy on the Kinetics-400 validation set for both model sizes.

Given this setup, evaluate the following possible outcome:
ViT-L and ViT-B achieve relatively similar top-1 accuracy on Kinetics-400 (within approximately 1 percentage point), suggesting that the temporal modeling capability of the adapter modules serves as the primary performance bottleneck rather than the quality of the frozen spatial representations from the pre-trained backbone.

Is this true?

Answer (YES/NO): NO